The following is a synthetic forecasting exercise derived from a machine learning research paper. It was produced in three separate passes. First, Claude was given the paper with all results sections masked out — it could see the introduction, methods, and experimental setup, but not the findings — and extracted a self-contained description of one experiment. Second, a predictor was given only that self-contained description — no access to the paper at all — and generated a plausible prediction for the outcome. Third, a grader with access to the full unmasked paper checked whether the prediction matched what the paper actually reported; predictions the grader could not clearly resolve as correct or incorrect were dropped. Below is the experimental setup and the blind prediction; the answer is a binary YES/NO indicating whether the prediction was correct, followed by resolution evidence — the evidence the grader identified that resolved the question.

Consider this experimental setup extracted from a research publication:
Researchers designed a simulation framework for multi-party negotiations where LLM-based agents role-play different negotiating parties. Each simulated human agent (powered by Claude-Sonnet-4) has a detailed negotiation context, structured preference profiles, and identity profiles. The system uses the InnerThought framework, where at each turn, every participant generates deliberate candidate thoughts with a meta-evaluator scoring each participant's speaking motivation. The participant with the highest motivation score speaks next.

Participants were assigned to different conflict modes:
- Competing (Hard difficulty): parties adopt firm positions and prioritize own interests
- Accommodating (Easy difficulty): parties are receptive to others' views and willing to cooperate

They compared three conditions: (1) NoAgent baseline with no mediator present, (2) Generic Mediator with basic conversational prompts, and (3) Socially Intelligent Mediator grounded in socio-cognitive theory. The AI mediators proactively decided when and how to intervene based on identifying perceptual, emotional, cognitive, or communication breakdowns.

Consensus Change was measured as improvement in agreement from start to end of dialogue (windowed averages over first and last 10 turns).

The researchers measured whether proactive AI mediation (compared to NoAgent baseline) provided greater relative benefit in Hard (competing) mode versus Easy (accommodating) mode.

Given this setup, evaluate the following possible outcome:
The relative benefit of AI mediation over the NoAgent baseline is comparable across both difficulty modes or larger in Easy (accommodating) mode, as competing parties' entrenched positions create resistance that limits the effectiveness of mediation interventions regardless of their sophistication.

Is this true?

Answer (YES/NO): NO